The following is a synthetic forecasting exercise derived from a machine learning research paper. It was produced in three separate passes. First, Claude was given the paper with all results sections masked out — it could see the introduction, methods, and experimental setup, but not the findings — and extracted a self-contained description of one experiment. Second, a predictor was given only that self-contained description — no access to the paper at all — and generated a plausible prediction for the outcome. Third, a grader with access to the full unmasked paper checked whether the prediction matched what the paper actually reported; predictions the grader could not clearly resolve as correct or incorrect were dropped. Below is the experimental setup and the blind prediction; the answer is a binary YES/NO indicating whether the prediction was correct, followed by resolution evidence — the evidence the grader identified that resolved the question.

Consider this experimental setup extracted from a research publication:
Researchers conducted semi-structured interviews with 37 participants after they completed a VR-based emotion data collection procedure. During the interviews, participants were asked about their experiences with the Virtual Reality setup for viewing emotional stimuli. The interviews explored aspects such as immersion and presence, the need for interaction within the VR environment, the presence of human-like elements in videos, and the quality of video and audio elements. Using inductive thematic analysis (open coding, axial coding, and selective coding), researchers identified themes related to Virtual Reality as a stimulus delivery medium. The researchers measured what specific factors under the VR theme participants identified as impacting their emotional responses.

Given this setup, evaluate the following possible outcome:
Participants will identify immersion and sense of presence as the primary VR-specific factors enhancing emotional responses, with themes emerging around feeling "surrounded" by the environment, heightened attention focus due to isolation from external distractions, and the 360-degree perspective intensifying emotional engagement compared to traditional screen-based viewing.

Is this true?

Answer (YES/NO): NO